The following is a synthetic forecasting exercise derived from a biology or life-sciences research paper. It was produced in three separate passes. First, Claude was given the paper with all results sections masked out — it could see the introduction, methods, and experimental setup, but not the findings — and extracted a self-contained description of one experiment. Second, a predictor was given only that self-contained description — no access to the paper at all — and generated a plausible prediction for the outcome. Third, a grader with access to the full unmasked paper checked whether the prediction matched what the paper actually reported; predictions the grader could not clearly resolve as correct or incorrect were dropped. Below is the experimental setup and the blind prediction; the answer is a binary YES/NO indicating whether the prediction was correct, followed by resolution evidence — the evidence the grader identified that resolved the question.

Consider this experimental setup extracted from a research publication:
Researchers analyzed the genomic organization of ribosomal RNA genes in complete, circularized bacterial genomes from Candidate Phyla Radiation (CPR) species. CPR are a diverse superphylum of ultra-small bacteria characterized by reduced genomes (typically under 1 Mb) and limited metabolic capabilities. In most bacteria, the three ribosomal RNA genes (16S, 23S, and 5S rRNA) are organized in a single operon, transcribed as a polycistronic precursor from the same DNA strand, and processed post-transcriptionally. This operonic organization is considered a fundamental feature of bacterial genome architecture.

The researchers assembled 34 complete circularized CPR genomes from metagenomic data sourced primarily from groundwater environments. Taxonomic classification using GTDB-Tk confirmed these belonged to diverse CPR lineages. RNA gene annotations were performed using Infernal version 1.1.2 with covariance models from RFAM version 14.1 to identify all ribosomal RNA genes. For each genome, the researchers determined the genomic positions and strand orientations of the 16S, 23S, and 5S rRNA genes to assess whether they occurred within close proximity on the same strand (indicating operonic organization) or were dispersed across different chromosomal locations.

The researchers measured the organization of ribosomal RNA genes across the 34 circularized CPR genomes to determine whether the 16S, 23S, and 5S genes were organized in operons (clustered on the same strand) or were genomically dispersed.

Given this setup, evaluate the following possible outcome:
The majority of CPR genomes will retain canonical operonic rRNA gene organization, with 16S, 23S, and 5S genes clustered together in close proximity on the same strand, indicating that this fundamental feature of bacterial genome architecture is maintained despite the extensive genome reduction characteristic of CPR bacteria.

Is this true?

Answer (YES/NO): NO